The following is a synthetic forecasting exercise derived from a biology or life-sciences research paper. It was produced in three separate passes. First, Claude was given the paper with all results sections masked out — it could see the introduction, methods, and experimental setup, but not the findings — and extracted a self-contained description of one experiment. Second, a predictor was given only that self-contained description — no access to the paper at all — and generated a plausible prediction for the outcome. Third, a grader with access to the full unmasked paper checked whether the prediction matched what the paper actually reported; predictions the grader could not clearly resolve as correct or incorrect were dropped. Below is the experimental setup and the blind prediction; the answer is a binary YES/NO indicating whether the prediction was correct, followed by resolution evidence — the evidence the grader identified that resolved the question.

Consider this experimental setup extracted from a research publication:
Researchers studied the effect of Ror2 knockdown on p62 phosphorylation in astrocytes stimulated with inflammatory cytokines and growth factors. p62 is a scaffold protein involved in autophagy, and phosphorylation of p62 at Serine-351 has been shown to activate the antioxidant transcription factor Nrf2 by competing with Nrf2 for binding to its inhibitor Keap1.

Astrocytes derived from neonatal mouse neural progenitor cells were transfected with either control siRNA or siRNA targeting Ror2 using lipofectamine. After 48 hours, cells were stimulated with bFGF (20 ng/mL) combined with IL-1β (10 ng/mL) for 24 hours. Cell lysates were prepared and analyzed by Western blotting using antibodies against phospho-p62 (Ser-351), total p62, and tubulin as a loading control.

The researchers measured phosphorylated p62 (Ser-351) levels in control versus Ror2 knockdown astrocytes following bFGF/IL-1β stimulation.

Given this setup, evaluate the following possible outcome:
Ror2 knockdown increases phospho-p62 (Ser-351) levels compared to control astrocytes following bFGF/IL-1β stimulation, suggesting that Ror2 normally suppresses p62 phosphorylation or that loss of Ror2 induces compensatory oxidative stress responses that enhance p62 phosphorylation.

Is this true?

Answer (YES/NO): NO